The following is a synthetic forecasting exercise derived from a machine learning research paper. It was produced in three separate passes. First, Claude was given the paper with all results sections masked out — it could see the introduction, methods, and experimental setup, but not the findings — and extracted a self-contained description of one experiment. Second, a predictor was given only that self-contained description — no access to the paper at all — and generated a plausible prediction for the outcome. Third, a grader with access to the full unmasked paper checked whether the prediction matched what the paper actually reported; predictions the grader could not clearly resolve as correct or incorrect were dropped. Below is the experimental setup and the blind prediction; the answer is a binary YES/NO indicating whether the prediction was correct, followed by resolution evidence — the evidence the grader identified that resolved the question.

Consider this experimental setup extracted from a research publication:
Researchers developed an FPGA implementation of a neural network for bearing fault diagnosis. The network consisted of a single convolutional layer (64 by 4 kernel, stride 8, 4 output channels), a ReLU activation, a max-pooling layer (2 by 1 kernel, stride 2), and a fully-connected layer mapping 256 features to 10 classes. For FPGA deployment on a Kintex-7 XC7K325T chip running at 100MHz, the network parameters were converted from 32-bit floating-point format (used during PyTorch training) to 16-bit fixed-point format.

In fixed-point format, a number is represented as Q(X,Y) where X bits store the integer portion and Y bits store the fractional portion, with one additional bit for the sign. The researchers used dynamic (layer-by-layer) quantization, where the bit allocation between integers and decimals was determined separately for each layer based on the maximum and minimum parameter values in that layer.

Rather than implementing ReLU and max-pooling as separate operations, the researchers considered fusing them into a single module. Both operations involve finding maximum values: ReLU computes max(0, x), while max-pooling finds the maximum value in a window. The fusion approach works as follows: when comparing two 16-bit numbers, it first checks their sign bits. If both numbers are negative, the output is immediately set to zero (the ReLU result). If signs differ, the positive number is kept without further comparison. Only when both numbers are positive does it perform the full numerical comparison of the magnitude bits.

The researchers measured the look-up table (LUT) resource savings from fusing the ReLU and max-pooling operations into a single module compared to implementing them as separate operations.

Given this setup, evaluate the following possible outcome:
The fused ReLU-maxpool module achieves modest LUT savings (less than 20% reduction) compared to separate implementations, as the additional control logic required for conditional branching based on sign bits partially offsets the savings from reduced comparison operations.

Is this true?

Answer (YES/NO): NO